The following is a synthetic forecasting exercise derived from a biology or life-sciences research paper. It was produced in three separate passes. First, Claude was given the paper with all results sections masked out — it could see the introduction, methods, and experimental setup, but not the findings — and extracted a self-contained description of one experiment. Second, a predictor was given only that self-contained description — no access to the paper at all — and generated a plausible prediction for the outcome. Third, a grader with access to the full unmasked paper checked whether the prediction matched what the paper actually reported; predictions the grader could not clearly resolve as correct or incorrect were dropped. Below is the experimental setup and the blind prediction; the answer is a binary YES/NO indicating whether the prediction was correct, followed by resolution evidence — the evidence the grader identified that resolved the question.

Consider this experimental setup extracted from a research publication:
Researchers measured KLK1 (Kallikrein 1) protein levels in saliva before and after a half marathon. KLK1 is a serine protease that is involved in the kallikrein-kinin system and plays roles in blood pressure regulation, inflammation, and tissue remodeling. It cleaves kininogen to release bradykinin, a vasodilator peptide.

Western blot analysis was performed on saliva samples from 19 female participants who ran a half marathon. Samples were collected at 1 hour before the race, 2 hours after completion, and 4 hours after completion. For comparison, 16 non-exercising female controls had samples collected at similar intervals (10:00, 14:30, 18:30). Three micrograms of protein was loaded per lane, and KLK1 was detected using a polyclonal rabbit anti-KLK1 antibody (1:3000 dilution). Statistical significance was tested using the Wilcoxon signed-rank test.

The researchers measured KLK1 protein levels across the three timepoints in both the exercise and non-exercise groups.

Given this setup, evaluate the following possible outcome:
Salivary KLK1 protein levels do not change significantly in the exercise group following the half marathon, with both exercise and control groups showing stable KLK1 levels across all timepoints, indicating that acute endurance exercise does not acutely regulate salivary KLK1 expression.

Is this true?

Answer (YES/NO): NO